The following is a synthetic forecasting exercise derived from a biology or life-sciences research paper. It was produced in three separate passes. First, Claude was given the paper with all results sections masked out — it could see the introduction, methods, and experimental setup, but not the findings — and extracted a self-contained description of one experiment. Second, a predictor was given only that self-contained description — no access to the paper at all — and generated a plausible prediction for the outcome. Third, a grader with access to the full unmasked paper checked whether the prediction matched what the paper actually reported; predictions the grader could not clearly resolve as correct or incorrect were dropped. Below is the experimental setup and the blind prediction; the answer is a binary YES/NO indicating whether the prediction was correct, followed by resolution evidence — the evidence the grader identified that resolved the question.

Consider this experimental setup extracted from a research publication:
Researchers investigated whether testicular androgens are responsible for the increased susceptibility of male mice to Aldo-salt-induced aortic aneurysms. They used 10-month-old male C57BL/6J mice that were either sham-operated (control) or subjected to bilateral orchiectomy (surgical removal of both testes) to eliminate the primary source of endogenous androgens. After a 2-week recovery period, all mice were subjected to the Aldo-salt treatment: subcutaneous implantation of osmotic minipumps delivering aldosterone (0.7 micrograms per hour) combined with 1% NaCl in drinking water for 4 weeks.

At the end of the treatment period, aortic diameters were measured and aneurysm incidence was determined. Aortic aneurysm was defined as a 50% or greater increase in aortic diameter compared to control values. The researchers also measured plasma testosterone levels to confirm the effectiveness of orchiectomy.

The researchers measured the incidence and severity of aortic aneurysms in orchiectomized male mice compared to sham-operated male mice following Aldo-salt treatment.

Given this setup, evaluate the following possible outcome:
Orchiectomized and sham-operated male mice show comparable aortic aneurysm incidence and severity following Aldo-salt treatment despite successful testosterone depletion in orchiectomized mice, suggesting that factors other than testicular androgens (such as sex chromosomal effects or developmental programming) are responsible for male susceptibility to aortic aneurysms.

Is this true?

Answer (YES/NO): NO